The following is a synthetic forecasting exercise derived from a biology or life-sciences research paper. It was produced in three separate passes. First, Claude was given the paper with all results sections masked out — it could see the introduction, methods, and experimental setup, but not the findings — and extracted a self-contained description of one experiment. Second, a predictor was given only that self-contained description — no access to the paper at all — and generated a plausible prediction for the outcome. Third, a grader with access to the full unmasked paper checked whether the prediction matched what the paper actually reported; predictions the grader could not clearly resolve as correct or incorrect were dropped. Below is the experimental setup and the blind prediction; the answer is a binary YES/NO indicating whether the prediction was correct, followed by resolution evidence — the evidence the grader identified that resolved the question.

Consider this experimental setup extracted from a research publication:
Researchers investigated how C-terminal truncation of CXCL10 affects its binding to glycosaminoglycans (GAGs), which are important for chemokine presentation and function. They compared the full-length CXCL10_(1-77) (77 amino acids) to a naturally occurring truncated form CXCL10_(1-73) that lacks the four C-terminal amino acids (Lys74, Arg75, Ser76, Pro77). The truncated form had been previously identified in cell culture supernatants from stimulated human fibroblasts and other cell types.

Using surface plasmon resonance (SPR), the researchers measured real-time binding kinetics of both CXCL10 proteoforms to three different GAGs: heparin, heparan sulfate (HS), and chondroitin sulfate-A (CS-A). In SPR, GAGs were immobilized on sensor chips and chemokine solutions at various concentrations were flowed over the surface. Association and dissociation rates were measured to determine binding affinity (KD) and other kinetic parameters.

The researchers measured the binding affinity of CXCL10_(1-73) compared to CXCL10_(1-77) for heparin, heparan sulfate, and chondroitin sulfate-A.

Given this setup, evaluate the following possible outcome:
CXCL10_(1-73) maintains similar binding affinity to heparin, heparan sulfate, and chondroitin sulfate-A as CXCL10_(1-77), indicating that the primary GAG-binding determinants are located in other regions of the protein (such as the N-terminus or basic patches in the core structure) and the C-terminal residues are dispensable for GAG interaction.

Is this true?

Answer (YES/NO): NO